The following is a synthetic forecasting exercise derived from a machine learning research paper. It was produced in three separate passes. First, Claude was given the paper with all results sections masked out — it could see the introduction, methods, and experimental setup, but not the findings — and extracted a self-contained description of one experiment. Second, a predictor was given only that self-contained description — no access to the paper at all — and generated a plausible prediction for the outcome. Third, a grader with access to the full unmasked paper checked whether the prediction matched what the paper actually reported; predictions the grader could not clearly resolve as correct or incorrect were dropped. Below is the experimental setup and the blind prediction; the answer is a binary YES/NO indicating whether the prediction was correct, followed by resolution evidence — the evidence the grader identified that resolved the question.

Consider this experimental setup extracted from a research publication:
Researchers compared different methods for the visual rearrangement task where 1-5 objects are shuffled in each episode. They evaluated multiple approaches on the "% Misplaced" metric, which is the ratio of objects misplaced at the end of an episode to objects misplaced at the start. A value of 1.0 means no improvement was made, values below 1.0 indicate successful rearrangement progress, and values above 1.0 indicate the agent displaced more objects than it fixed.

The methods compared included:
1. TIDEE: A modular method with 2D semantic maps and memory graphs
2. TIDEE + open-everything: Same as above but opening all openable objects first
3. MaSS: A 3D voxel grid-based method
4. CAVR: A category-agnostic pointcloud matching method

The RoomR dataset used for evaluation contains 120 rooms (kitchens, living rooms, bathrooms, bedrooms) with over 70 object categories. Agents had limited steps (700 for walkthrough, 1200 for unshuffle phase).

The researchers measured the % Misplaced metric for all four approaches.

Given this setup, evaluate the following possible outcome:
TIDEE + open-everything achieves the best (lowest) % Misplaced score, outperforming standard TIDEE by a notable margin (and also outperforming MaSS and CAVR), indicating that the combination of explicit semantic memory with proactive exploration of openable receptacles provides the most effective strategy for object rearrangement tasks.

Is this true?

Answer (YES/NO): NO